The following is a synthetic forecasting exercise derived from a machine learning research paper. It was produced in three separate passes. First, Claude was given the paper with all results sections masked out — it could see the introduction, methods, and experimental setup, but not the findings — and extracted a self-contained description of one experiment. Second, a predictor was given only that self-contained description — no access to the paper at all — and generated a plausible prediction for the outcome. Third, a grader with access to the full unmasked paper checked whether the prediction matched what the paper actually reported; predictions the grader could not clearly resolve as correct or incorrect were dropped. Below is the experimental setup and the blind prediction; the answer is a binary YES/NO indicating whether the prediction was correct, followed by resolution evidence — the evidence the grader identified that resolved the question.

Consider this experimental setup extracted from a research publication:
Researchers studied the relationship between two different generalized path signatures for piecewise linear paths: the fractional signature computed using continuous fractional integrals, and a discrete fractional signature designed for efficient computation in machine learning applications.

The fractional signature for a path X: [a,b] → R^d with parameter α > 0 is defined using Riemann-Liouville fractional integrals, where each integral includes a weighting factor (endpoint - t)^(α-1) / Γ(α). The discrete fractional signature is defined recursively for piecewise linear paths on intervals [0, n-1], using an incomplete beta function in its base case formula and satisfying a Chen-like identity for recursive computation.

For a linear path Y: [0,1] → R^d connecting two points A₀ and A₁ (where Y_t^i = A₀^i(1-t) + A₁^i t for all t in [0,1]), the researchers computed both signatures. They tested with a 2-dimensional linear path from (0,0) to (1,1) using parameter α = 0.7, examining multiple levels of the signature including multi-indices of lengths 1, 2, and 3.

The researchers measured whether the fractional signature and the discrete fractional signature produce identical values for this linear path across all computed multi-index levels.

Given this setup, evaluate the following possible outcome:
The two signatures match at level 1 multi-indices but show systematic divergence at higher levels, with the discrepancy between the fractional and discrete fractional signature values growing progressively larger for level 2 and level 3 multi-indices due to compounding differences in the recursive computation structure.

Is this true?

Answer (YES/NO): NO